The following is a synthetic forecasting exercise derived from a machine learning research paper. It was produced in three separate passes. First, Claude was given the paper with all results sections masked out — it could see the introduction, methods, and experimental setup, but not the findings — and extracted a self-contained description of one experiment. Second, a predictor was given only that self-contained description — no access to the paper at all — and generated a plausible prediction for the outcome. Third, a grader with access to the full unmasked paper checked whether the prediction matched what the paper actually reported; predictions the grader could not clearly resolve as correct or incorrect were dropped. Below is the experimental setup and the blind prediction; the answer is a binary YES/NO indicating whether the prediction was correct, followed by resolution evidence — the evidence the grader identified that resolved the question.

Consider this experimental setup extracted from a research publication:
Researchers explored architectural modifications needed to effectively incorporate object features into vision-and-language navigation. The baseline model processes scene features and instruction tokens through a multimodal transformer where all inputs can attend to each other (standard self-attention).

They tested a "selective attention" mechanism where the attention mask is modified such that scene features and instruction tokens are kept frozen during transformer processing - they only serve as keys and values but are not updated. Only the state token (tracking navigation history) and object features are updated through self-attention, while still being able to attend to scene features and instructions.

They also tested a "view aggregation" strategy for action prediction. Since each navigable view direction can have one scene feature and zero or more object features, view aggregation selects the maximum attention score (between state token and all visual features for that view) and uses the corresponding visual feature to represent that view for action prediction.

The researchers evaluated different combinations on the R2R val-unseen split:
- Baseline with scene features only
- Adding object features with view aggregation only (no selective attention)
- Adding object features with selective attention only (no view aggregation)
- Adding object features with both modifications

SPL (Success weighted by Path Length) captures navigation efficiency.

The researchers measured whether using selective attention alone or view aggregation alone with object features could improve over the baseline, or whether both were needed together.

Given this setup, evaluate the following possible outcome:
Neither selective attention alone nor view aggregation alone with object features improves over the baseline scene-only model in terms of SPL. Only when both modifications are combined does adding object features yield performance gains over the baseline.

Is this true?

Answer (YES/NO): NO